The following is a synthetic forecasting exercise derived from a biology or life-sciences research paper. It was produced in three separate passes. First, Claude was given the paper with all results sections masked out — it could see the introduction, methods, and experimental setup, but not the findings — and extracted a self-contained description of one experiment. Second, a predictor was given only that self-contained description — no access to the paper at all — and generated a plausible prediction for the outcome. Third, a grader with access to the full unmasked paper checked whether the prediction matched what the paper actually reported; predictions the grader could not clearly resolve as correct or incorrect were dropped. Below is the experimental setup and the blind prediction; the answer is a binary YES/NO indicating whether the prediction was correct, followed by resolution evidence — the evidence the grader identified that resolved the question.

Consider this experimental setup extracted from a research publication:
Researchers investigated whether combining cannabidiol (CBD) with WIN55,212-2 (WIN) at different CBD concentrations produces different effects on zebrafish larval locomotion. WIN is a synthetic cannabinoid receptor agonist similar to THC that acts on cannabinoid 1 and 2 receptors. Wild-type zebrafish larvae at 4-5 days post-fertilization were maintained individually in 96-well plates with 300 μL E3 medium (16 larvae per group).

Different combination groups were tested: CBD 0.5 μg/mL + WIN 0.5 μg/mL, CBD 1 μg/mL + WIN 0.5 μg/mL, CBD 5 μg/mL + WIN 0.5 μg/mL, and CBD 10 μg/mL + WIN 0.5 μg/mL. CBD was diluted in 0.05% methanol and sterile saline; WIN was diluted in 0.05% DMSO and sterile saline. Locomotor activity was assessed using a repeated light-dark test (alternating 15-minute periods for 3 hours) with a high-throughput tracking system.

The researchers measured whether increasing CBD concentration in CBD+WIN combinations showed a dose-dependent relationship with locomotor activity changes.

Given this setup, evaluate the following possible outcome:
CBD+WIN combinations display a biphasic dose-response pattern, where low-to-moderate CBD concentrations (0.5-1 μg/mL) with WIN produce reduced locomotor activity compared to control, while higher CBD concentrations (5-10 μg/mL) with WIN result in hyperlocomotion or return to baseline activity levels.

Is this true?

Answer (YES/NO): NO